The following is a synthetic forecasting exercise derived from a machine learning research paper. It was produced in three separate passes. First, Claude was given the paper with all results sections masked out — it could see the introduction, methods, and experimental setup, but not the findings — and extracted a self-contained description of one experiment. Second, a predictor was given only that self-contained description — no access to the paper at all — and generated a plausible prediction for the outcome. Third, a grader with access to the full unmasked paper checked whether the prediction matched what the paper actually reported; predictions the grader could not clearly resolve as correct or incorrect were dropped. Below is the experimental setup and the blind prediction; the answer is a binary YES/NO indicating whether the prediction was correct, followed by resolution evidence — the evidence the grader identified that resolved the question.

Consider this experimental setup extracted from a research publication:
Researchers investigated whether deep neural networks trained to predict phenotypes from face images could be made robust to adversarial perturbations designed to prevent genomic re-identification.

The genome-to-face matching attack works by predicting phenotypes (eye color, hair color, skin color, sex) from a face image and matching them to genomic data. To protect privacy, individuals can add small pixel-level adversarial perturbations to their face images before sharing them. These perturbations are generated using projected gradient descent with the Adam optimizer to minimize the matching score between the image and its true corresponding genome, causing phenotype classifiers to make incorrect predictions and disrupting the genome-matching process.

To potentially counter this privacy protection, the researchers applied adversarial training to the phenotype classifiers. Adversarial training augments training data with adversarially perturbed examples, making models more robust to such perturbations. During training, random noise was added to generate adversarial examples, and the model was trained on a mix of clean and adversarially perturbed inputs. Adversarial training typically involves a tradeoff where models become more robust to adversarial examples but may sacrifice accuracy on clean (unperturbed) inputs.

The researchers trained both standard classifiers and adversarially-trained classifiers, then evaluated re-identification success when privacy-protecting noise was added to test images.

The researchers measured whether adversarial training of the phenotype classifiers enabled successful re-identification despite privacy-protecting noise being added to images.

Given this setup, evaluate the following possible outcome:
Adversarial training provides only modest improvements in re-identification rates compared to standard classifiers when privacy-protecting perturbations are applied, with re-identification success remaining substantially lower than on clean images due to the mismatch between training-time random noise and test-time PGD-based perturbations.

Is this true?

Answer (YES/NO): NO